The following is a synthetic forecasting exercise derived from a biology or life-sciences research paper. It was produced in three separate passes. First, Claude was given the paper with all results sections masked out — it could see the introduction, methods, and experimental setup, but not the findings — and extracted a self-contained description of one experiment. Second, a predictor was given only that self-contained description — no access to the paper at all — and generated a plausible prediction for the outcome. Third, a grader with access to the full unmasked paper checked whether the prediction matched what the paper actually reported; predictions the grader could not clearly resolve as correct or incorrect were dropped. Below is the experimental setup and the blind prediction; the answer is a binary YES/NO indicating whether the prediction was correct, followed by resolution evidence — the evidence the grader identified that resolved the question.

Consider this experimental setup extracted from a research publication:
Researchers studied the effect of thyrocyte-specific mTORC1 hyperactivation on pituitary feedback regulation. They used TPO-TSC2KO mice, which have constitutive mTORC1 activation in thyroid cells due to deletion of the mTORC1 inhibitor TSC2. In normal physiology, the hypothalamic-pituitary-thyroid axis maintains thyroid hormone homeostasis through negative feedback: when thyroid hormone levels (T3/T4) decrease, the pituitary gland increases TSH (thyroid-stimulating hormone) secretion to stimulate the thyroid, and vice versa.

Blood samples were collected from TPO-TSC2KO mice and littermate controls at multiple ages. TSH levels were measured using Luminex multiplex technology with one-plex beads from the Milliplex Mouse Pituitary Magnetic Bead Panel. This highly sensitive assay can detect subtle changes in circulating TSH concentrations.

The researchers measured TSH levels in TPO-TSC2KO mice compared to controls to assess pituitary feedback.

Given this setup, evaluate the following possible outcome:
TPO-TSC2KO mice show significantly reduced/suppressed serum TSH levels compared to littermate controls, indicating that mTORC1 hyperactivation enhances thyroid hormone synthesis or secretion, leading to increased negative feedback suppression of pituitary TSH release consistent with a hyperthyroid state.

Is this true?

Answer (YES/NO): NO